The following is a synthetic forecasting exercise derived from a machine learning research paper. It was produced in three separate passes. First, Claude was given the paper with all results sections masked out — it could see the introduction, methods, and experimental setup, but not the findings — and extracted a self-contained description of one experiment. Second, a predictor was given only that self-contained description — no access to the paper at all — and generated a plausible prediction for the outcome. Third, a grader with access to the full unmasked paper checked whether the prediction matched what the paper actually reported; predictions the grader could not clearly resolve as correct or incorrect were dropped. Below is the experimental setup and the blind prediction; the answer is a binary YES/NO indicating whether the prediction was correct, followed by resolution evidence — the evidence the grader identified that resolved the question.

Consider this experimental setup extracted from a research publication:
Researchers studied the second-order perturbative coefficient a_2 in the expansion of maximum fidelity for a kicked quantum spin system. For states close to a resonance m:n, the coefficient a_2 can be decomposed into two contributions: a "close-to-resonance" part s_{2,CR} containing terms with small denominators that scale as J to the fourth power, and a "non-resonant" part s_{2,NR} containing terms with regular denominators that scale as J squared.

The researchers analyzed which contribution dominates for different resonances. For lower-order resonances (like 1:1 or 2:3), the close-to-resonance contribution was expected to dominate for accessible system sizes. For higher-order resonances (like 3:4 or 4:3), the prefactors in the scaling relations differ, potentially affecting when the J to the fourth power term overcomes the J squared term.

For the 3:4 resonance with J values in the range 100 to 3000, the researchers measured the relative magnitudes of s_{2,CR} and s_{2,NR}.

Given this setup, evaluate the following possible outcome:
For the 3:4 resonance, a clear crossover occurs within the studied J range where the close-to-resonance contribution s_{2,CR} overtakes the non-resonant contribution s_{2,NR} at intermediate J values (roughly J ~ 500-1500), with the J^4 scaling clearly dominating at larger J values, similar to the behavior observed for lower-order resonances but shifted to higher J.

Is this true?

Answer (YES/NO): NO